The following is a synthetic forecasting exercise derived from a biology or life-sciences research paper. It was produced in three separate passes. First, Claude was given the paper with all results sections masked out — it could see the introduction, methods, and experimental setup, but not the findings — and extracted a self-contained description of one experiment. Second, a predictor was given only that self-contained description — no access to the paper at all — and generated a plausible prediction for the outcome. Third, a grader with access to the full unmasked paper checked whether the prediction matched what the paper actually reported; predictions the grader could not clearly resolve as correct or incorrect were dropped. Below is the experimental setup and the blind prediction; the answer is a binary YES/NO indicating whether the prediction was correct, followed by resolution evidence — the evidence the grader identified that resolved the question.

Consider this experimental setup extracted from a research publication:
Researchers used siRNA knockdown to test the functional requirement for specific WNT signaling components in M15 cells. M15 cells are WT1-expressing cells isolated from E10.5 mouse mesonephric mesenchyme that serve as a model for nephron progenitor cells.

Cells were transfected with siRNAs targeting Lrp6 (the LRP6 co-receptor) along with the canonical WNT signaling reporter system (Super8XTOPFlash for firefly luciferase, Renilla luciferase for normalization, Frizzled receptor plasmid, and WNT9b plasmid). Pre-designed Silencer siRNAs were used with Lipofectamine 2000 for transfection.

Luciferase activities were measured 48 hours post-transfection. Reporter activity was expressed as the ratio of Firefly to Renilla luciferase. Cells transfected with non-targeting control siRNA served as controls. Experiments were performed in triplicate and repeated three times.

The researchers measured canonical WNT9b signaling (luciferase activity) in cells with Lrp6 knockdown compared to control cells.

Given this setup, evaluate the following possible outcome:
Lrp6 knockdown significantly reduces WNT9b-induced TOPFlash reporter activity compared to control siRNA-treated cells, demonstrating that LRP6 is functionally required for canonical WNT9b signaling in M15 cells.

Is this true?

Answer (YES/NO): YES